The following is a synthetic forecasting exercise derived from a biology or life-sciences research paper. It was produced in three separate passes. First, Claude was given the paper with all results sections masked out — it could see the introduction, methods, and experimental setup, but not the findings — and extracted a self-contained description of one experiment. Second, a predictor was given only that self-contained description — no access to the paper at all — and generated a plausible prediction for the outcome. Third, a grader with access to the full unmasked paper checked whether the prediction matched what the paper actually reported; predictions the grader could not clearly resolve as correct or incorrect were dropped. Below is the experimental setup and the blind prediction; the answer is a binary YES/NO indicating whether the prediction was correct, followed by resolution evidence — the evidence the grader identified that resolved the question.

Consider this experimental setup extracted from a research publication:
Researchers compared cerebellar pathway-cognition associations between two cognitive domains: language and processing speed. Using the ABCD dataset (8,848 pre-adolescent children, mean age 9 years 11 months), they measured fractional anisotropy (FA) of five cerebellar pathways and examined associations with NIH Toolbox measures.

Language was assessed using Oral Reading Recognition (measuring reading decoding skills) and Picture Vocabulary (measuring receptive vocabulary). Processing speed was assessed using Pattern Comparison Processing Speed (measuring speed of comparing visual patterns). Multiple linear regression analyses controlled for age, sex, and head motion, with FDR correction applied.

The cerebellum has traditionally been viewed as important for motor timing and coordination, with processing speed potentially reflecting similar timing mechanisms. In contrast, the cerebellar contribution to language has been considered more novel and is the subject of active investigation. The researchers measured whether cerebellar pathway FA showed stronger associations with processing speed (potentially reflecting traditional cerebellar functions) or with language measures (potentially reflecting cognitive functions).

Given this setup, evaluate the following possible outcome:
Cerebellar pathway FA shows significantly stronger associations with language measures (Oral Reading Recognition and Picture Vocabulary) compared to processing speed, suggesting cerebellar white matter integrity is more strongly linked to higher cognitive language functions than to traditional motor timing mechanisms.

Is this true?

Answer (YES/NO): YES